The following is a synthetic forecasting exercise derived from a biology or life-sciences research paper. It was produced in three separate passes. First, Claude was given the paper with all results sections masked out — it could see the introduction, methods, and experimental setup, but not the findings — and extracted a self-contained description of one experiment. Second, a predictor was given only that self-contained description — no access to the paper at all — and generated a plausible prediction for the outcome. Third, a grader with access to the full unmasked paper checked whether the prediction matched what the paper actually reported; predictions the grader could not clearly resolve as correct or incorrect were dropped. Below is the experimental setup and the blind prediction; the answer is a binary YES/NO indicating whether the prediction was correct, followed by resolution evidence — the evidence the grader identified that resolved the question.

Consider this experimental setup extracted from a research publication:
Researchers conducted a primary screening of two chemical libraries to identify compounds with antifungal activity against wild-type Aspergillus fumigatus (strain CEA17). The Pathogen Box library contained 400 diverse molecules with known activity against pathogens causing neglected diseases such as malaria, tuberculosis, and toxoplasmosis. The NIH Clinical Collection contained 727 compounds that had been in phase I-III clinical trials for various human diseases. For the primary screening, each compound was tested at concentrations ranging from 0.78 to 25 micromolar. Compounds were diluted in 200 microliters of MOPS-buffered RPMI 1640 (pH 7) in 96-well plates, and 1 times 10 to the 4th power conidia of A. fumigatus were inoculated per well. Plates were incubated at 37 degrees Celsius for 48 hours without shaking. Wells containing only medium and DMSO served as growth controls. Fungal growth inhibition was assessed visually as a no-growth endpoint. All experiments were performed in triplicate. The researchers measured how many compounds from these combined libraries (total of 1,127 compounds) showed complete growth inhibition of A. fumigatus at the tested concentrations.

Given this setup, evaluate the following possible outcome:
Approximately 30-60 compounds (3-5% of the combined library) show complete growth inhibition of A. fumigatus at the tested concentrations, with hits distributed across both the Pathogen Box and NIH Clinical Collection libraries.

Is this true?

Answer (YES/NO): NO